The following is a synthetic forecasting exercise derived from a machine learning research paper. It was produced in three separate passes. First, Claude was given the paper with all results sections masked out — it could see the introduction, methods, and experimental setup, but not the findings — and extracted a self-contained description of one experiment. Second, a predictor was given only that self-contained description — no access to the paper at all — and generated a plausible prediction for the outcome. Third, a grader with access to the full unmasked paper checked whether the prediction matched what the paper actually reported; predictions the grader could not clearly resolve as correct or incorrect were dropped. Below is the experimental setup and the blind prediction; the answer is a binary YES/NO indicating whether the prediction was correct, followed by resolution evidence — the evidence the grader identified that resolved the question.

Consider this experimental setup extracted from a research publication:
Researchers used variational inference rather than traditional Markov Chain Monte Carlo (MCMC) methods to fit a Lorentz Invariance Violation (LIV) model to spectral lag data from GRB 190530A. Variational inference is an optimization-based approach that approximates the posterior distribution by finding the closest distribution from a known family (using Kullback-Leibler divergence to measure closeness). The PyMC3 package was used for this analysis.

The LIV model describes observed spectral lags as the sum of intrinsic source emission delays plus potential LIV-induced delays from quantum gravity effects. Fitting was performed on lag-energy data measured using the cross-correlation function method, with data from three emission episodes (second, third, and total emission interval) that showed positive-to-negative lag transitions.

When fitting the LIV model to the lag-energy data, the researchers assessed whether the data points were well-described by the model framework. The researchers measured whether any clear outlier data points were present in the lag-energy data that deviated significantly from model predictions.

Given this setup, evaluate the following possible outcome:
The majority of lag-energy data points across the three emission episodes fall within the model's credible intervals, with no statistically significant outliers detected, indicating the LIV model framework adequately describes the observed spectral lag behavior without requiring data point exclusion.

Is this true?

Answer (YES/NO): NO